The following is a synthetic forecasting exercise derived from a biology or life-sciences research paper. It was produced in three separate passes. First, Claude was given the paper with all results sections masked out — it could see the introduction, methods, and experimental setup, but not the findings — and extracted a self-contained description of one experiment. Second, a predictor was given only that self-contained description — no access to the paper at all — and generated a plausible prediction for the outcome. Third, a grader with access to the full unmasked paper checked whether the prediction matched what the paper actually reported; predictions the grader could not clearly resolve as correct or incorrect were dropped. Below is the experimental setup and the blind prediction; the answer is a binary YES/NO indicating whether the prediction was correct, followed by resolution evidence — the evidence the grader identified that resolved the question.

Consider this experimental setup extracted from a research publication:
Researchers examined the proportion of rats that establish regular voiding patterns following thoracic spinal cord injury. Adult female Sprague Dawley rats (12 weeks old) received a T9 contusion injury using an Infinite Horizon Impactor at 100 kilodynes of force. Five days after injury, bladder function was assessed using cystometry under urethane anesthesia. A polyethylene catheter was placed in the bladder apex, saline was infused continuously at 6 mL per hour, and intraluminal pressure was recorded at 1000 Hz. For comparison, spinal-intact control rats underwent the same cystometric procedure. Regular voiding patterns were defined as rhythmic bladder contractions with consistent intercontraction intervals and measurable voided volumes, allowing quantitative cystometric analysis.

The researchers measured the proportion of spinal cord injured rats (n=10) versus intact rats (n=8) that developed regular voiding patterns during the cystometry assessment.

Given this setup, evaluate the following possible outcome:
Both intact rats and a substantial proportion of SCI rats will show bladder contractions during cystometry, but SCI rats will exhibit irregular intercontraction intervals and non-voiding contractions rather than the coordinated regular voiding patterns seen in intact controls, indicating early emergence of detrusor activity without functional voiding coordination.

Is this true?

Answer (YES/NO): NO